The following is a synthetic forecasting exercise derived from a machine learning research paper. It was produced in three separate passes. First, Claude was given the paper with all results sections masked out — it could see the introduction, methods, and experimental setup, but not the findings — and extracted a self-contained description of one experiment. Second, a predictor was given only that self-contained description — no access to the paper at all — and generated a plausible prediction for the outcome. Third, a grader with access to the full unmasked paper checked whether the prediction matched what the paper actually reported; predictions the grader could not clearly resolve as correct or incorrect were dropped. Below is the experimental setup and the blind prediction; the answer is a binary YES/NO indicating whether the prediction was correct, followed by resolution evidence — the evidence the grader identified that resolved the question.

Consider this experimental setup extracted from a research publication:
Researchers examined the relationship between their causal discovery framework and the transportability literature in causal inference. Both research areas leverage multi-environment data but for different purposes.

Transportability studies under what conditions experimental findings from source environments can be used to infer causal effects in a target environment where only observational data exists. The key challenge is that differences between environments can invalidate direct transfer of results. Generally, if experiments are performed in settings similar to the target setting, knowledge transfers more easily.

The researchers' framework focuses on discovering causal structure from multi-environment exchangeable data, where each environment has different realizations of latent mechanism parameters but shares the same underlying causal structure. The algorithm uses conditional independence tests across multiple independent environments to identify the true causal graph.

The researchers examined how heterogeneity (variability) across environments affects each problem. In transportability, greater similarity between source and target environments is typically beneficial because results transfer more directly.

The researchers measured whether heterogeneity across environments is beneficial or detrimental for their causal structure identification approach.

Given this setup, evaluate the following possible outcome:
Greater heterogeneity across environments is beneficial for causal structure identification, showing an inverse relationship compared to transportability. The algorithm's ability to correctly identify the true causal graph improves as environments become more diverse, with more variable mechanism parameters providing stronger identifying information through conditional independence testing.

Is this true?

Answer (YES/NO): YES